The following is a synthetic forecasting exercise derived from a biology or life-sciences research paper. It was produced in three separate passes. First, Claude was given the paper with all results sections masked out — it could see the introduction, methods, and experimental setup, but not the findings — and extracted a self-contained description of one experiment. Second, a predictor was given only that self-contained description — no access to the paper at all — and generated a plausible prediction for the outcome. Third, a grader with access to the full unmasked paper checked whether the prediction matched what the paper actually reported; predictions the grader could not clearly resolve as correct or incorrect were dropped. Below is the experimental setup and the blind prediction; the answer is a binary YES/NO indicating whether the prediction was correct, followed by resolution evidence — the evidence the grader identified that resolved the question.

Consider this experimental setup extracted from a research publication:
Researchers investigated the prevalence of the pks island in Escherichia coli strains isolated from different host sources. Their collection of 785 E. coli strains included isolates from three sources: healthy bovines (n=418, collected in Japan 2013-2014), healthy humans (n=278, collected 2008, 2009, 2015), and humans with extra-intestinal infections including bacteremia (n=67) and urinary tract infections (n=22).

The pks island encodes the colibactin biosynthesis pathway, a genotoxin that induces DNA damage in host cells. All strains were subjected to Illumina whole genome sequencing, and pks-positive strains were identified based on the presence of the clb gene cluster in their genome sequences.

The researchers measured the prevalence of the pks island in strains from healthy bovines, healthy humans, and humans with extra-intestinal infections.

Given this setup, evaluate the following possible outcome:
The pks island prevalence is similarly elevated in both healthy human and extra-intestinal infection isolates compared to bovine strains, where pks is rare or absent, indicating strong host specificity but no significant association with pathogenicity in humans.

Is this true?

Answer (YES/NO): NO